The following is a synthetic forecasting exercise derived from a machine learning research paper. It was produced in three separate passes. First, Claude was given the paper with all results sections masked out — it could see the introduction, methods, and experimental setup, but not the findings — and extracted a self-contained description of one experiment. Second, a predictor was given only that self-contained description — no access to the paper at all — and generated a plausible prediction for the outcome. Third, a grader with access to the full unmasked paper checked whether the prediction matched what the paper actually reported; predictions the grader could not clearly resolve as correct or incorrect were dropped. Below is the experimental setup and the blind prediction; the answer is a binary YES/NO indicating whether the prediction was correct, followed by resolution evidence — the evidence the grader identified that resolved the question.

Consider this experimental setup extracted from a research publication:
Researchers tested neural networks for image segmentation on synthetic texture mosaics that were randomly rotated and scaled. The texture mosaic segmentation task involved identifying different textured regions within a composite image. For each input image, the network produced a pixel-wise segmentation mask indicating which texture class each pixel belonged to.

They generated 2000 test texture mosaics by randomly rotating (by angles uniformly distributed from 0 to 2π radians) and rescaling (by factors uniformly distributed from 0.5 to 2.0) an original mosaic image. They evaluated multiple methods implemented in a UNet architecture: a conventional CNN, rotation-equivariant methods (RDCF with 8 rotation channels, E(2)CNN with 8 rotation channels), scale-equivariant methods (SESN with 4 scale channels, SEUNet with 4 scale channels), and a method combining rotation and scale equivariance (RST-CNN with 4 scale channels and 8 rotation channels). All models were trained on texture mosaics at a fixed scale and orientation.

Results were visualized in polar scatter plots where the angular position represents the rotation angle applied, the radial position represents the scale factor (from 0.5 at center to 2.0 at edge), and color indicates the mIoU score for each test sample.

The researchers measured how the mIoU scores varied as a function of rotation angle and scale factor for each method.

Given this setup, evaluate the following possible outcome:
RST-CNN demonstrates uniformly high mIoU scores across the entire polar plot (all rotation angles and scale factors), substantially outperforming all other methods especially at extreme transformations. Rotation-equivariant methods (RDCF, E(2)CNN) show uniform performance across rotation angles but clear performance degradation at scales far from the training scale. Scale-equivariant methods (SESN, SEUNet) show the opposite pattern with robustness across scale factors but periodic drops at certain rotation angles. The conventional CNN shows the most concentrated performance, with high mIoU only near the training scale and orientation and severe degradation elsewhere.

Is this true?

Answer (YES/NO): NO